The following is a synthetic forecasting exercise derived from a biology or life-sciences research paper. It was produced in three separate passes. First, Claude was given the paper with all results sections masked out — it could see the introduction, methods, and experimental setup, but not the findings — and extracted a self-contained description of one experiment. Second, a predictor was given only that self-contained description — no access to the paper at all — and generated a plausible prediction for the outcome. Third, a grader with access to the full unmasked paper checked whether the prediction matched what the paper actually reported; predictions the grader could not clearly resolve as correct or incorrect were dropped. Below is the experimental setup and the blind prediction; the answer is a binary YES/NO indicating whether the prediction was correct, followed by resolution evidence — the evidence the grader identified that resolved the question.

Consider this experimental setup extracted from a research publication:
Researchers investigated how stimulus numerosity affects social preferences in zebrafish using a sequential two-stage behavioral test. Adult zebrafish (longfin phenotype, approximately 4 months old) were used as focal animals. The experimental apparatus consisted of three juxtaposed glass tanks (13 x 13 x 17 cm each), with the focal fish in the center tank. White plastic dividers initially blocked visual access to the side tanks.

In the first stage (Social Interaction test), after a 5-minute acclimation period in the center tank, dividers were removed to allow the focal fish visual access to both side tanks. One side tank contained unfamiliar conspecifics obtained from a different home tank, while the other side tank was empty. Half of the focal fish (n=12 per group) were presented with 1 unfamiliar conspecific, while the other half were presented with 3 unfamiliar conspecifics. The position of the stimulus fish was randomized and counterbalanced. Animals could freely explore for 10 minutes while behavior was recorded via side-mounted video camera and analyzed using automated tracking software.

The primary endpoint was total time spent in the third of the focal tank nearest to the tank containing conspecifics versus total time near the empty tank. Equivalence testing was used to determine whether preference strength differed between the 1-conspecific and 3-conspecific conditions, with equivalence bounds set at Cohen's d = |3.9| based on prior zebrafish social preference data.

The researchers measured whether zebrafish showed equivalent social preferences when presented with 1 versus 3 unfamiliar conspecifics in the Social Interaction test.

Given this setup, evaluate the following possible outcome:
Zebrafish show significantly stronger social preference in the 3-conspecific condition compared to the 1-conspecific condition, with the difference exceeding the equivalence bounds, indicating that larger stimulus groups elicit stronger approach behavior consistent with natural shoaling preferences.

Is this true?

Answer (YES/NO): NO